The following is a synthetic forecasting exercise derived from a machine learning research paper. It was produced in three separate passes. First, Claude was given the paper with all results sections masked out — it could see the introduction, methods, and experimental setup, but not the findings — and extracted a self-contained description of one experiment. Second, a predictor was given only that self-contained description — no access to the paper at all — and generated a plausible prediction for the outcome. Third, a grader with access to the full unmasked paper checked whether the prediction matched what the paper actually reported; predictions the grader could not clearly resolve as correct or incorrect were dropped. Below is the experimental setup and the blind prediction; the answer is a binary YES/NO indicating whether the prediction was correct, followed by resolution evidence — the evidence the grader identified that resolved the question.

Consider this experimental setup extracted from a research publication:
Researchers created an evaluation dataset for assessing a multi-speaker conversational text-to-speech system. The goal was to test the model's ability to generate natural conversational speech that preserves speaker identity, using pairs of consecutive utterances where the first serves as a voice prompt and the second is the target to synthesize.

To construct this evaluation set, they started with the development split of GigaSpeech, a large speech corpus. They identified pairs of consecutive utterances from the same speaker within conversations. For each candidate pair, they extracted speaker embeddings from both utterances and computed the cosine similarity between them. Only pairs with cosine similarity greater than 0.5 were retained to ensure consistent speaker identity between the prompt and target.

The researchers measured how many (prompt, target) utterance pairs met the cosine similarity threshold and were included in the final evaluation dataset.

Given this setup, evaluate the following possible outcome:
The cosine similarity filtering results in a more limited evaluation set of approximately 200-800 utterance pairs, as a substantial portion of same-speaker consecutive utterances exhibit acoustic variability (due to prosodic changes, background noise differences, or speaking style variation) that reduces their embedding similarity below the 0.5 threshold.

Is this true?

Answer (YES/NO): YES